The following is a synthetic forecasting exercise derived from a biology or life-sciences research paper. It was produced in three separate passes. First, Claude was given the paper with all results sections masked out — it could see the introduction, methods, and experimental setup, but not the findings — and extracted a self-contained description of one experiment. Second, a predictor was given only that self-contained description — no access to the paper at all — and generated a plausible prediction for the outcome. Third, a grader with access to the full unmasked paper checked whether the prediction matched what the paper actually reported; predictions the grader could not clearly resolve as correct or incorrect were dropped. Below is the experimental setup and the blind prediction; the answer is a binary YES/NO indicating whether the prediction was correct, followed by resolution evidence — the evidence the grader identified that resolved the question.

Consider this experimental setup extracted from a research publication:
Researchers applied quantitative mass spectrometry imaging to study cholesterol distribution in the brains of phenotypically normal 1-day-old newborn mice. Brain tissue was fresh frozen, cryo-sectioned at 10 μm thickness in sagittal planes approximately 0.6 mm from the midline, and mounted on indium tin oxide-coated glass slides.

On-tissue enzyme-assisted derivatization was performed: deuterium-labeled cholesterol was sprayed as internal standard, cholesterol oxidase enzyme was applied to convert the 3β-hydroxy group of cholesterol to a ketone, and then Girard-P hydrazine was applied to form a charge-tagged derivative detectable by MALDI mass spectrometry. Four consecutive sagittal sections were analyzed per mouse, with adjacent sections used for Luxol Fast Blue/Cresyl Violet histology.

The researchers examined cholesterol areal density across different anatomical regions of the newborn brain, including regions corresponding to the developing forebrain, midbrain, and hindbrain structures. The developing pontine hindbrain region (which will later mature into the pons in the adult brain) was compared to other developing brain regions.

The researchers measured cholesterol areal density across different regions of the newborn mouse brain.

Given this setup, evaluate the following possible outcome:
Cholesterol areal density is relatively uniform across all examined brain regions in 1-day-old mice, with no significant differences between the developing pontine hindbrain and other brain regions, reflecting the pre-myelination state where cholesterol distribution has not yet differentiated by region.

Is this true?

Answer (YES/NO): NO